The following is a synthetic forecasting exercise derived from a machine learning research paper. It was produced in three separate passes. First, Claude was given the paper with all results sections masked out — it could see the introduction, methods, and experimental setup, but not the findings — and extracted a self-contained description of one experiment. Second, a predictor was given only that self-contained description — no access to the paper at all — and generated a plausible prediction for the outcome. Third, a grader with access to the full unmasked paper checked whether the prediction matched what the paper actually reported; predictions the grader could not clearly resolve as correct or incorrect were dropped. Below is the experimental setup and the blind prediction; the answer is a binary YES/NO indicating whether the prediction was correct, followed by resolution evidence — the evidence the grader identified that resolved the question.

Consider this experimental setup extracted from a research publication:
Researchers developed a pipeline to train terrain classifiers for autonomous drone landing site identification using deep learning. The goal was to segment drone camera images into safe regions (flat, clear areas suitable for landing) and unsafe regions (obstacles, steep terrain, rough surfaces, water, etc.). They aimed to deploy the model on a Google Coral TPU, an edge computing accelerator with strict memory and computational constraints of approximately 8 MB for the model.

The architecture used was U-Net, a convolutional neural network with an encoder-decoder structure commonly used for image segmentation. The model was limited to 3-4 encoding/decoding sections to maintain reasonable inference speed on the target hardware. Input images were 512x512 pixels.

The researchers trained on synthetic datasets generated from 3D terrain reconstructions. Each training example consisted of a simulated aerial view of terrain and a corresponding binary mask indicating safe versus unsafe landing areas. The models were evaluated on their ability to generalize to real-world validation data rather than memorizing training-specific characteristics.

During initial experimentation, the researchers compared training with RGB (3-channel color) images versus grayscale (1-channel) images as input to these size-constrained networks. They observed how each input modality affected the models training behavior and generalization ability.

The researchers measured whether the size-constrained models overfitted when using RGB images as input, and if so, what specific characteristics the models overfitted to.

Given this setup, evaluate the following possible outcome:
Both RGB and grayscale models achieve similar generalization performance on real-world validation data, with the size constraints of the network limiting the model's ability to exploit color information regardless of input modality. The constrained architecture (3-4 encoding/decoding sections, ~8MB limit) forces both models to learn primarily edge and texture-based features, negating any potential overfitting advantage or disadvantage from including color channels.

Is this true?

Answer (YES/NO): NO